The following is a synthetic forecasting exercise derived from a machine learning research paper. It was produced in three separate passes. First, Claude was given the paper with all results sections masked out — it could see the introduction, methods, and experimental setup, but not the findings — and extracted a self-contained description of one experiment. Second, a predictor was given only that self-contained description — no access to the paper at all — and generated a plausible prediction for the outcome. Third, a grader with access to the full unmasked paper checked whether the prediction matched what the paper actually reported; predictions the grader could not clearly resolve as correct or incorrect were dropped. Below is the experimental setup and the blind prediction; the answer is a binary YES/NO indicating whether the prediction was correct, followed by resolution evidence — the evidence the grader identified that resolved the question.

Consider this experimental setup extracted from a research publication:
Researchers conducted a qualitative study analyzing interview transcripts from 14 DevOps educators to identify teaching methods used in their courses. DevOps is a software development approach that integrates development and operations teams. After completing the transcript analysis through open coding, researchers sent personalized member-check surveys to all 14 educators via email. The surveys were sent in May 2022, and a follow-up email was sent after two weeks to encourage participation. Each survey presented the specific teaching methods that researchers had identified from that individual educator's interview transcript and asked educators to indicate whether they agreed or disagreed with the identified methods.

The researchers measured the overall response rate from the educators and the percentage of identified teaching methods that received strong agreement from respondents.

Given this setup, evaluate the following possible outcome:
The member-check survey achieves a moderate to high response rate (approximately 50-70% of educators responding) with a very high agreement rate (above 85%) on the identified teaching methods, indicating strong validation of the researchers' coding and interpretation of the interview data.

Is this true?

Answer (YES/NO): NO